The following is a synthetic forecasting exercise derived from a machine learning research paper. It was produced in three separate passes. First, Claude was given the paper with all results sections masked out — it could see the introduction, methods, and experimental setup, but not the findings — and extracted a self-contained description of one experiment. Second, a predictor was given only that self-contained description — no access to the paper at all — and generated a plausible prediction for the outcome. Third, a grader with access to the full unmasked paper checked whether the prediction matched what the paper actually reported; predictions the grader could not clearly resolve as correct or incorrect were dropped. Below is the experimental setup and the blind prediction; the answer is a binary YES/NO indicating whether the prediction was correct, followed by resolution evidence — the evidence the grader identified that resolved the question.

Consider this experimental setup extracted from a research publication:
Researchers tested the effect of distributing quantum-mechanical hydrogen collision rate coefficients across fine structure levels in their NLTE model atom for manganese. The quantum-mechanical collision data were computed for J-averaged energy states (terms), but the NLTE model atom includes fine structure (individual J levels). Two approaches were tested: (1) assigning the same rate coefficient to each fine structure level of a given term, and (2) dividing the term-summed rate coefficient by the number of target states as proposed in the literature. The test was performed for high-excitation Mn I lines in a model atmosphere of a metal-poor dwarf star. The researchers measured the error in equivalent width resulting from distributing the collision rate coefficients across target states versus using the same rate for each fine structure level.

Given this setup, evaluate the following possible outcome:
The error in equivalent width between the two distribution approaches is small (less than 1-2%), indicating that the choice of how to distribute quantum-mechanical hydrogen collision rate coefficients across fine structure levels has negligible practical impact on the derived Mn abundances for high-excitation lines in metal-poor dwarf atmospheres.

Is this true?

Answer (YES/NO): YES